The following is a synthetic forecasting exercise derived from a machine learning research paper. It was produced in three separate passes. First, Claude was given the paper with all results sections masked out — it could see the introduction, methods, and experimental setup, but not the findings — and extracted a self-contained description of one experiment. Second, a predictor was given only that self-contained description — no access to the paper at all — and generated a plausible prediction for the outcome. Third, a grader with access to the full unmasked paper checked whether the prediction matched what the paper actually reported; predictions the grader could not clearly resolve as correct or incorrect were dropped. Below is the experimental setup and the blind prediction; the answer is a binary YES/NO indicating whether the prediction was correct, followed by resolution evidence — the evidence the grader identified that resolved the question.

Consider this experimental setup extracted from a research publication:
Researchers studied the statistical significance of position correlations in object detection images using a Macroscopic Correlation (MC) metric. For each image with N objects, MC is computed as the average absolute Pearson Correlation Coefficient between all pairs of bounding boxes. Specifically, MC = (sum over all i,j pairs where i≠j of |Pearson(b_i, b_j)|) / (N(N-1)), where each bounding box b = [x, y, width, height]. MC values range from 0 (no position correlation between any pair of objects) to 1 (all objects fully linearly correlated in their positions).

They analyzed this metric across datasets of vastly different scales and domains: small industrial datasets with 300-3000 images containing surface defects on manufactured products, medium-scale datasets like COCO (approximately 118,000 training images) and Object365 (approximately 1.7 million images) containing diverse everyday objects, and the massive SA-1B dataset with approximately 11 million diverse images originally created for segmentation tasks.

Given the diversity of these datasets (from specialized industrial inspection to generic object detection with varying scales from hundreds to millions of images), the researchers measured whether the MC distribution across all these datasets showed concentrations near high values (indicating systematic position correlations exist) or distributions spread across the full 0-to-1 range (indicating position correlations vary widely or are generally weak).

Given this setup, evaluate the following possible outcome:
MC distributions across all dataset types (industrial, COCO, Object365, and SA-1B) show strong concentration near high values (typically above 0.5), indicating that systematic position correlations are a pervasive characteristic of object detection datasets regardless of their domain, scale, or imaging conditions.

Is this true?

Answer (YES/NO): YES